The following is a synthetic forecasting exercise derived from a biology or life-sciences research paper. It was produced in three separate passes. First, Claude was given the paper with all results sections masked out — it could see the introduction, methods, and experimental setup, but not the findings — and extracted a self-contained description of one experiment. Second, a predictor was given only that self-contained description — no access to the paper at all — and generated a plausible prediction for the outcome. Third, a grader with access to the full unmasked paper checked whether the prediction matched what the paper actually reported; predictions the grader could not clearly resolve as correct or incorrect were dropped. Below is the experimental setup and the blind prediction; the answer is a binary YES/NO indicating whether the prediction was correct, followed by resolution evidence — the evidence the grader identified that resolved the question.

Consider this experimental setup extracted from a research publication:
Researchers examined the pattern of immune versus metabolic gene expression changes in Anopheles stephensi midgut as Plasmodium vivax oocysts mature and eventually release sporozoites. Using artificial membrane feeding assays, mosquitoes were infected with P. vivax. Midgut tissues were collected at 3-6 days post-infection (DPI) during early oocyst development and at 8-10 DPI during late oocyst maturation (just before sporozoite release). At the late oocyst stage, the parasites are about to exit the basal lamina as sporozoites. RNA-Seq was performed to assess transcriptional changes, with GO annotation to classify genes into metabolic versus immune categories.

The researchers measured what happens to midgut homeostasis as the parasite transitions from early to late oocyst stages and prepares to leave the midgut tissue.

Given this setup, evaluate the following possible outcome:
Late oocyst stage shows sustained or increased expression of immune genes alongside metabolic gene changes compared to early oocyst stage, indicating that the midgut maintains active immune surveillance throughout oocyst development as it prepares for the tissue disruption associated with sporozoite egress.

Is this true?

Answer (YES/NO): YES